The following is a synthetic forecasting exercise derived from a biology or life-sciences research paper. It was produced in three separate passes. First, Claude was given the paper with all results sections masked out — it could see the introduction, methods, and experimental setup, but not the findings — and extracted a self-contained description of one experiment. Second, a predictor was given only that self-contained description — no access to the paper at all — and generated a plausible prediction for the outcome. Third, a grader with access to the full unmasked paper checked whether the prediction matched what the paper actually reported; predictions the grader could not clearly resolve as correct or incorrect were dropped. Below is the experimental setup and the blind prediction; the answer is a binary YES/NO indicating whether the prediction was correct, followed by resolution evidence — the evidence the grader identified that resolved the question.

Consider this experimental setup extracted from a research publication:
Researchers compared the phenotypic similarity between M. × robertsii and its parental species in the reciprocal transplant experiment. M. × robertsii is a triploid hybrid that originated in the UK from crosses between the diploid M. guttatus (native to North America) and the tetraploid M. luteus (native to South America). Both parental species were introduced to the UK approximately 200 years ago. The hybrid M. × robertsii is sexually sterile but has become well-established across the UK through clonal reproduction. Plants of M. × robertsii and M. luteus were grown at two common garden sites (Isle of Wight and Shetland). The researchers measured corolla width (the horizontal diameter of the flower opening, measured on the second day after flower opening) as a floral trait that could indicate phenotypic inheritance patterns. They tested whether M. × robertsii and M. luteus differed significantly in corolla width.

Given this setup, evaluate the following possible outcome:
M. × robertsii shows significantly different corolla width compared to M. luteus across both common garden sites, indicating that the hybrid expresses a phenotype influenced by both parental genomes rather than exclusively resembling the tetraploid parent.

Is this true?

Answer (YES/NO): NO